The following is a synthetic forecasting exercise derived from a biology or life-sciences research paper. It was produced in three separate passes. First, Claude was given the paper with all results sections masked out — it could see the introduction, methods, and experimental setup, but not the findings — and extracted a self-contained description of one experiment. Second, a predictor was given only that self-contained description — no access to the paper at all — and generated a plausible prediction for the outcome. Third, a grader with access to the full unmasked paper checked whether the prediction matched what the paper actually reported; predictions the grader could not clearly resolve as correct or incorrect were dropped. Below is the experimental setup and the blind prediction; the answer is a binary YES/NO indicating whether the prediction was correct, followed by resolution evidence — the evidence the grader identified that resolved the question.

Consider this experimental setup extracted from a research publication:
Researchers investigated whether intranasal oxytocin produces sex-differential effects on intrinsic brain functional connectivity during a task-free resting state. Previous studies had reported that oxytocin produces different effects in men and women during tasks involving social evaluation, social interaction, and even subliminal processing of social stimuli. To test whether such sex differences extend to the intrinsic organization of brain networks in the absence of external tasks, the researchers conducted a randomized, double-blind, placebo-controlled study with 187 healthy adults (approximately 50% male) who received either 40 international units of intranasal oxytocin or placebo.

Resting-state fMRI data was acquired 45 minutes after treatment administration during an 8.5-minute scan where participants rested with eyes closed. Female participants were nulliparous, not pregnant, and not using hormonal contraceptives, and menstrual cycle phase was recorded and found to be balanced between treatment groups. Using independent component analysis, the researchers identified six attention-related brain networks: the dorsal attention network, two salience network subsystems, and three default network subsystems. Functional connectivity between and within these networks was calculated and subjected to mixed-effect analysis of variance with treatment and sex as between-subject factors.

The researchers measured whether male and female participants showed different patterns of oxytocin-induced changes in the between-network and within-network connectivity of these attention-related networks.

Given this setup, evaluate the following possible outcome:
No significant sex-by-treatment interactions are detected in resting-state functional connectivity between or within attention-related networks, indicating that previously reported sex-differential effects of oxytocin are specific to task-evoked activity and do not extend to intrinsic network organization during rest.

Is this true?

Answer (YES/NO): YES